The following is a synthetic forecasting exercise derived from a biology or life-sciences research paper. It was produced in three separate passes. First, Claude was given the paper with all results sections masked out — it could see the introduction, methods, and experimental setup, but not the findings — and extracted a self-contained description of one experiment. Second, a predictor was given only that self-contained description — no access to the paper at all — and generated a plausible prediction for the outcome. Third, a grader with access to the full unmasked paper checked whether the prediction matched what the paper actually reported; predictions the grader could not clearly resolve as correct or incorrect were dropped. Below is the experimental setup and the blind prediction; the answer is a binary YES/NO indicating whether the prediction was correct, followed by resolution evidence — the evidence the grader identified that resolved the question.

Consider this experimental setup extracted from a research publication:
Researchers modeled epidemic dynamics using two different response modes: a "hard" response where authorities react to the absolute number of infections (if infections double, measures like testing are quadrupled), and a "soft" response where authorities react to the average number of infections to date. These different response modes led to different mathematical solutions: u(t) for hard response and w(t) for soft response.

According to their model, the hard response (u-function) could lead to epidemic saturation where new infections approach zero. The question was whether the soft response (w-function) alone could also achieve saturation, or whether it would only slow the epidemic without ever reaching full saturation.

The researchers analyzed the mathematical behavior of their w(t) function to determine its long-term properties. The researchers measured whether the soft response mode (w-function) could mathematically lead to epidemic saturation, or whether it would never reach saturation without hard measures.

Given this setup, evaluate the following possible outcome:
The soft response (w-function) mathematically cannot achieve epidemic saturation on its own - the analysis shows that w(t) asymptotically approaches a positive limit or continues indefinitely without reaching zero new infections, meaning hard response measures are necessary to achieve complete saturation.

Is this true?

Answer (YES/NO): YES